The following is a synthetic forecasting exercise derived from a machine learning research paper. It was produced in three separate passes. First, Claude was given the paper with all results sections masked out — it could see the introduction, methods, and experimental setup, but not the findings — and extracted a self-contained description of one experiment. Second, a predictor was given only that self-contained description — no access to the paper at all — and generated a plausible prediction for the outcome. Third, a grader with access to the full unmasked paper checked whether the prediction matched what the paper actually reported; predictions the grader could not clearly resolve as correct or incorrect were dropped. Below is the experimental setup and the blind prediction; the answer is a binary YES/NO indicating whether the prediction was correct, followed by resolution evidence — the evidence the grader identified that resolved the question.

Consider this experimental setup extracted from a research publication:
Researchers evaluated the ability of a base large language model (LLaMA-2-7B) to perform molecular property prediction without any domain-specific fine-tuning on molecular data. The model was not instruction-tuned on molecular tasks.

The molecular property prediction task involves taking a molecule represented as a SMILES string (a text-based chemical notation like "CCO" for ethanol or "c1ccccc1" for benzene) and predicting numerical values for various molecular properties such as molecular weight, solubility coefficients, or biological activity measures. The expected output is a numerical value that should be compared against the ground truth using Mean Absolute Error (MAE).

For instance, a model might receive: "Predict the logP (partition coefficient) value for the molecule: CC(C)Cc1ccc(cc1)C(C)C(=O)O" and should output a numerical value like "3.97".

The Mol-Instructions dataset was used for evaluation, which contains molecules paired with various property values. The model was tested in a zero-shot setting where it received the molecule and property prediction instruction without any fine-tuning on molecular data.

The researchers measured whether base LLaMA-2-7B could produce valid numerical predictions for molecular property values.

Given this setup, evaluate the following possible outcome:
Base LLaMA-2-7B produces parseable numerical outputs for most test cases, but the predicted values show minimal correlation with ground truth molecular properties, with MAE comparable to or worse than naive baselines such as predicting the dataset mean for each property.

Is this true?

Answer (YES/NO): NO